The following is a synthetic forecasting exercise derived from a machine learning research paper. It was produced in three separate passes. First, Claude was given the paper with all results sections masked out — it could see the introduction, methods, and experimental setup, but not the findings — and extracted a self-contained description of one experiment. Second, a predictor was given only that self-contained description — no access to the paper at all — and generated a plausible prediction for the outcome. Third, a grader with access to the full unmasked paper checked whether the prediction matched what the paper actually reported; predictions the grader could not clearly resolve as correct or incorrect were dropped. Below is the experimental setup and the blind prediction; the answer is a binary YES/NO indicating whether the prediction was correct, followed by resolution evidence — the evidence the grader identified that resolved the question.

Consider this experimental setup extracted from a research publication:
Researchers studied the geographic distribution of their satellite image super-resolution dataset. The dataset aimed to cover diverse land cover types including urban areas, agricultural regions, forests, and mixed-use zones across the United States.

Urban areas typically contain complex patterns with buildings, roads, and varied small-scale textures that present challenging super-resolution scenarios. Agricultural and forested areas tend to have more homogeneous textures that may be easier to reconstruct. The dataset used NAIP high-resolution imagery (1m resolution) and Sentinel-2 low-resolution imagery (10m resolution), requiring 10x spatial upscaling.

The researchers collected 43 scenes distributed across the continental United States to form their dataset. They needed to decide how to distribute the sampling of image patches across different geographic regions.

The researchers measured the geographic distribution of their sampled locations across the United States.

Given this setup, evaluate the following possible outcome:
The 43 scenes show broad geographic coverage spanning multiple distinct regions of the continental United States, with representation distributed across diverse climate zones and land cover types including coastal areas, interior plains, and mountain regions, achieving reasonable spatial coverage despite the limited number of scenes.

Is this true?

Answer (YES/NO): NO